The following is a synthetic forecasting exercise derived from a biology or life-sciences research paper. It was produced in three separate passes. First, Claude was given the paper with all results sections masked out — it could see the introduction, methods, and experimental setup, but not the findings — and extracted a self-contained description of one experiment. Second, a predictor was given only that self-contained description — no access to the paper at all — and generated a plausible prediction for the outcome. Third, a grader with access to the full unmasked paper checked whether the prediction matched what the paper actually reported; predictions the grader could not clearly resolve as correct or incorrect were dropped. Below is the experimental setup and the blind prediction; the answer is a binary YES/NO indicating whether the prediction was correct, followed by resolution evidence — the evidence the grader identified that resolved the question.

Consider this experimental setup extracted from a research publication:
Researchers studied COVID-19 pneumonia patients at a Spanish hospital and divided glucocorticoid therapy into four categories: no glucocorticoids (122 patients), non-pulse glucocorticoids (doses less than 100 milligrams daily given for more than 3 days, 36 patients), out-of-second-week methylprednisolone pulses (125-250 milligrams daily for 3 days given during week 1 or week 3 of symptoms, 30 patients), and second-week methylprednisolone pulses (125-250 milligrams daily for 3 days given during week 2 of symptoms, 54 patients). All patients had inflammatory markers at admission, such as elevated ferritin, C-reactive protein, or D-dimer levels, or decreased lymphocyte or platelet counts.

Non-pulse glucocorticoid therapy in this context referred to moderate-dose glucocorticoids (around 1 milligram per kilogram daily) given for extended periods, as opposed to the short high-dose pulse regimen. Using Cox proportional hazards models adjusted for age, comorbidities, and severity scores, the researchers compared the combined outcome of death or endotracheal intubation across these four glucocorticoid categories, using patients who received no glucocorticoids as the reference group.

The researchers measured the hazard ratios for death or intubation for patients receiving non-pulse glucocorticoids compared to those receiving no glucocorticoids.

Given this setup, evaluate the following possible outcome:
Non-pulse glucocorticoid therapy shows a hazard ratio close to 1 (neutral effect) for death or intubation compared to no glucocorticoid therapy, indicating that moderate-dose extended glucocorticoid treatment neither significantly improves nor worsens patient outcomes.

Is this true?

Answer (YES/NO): NO